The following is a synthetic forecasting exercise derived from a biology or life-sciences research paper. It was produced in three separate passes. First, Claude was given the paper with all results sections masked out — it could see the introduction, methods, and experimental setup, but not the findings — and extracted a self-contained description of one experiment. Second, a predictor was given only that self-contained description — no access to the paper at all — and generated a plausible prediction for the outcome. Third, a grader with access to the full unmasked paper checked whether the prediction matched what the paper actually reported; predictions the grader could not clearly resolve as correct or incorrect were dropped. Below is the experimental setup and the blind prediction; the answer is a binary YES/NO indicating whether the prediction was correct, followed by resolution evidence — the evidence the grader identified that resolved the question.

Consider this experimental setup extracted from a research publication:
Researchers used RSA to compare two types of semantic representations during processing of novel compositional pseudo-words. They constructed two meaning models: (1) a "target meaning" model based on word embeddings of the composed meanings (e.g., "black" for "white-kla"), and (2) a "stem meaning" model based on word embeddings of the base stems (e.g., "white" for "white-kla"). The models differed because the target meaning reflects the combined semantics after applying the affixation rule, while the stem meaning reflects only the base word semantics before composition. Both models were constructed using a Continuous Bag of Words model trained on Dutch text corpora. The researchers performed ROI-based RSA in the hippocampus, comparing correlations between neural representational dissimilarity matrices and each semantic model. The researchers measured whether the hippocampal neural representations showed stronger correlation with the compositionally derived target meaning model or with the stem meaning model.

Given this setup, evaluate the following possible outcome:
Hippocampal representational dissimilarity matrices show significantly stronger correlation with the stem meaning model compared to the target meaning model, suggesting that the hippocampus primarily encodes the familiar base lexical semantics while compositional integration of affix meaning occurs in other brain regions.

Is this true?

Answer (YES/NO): NO